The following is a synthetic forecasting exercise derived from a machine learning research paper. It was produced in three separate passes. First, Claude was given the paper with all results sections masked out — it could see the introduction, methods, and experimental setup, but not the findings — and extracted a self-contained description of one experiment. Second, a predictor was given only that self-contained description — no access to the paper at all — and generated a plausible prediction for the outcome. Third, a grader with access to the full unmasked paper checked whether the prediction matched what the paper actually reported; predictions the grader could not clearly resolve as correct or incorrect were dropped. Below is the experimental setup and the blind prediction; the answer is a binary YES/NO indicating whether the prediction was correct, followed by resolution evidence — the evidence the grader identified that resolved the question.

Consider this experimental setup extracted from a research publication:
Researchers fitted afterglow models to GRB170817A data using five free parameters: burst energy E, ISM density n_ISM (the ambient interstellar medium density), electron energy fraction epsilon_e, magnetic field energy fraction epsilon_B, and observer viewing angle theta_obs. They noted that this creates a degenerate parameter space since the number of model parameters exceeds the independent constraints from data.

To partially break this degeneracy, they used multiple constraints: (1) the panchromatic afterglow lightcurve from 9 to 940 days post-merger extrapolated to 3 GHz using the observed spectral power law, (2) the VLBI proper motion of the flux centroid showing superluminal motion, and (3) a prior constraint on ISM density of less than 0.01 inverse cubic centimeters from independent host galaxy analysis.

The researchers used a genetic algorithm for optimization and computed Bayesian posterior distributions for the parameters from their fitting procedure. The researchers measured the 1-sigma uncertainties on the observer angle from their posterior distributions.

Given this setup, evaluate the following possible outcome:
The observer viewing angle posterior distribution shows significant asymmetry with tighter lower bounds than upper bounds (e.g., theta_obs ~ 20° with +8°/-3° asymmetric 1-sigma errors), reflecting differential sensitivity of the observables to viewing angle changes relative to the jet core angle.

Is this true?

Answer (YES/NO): NO